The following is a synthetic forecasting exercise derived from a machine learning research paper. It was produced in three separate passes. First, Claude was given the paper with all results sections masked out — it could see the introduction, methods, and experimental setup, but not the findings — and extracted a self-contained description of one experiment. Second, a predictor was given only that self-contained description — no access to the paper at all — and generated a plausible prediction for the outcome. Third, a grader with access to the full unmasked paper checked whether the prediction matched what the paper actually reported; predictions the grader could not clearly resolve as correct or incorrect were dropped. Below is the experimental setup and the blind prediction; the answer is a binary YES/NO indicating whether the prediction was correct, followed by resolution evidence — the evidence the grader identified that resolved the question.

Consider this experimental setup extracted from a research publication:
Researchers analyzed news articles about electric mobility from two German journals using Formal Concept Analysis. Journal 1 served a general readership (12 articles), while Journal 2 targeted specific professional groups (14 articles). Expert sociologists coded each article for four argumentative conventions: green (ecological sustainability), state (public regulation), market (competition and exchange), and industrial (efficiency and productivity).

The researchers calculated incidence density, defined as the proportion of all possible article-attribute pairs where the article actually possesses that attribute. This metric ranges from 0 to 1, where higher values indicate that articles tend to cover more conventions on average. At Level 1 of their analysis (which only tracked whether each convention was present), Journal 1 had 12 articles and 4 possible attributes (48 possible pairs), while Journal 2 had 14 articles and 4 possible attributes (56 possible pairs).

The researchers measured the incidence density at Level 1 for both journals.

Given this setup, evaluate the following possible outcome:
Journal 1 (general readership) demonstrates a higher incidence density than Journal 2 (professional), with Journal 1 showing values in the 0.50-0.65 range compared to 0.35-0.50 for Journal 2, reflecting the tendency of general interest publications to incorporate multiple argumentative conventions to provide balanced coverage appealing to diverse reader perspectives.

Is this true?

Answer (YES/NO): NO